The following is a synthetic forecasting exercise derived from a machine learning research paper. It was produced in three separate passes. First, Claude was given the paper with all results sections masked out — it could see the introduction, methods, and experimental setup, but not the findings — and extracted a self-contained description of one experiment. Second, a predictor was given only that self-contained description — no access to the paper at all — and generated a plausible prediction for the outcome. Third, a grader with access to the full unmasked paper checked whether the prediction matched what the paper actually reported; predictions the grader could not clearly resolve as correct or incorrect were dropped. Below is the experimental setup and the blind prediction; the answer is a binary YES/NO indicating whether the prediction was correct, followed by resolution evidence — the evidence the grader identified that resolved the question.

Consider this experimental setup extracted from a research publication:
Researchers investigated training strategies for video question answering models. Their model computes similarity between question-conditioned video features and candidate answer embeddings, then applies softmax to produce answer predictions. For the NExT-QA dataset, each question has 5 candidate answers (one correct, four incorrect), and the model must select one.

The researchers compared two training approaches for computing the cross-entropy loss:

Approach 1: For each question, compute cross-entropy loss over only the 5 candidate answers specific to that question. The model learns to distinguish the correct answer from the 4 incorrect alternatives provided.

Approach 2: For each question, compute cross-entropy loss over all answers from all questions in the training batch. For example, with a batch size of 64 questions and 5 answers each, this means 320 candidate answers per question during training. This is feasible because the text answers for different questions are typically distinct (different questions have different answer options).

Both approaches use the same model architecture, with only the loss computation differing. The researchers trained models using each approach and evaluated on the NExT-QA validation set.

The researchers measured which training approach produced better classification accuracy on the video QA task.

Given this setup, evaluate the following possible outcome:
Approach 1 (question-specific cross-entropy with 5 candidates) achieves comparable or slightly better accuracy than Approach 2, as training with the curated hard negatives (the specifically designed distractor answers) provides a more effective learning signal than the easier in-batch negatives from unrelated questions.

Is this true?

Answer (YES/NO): NO